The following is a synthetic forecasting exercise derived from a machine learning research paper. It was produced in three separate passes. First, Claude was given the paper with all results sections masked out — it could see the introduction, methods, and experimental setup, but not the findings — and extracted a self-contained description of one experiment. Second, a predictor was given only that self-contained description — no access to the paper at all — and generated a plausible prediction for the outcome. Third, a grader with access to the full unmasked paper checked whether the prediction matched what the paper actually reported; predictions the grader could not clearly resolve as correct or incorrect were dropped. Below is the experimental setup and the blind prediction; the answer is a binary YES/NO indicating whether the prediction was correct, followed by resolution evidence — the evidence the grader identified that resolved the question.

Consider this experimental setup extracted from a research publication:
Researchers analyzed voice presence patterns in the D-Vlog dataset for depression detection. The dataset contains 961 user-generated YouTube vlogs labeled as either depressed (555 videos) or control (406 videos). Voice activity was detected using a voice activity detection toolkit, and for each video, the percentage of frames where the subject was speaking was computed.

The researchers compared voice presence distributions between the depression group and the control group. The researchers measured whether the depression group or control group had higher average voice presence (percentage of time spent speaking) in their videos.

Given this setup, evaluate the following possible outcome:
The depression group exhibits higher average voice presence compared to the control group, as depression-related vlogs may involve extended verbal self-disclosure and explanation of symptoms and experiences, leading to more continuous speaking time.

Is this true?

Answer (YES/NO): NO